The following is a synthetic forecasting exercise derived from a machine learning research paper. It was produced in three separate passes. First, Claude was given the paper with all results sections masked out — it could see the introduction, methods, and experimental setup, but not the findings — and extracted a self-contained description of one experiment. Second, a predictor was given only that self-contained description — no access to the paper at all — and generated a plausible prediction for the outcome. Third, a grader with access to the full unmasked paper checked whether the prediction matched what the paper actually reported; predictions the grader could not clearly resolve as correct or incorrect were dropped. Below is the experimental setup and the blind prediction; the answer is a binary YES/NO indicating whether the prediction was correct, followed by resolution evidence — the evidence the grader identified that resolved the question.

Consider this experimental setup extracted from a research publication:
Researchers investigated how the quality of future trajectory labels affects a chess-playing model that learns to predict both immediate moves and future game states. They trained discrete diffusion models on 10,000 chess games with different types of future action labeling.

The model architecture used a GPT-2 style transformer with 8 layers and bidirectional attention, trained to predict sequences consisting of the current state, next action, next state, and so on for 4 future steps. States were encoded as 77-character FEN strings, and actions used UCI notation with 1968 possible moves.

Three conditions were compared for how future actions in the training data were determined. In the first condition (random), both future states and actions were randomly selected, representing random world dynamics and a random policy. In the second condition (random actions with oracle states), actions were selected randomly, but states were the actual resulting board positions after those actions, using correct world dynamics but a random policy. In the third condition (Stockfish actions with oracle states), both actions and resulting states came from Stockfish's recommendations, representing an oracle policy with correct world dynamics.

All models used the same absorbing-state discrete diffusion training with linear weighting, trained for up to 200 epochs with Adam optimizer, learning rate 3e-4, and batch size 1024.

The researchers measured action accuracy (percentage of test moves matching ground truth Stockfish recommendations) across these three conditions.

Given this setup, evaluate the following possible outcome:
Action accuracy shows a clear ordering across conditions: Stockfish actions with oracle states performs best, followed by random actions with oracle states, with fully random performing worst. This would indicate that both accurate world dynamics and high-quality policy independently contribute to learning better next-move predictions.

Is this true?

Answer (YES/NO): YES